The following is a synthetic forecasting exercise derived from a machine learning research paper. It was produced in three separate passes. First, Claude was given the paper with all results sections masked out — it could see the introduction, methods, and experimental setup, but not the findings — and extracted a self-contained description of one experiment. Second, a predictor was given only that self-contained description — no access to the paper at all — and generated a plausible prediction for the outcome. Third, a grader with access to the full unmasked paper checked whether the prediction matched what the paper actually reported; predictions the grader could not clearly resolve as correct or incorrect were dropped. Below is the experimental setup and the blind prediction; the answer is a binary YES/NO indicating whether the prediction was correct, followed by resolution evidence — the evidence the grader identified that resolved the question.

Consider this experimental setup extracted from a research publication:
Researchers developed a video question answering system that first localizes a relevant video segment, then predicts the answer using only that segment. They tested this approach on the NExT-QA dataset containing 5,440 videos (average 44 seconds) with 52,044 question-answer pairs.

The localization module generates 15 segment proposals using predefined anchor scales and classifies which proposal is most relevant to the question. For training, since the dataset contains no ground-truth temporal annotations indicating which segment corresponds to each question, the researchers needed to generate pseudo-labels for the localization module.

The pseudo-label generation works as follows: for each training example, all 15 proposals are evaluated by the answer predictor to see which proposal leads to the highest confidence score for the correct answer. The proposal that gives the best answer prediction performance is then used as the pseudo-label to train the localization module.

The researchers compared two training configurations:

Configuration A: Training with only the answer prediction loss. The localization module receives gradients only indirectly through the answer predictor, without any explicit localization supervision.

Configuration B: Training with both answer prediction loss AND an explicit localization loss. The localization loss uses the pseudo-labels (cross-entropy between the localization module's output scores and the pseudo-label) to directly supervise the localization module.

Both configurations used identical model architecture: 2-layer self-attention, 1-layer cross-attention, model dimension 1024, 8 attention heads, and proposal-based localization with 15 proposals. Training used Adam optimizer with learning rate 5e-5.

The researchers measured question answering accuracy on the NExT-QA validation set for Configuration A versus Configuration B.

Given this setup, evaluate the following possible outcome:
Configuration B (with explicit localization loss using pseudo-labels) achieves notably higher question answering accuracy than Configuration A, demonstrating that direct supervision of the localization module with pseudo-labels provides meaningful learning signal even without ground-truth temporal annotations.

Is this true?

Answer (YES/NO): YES